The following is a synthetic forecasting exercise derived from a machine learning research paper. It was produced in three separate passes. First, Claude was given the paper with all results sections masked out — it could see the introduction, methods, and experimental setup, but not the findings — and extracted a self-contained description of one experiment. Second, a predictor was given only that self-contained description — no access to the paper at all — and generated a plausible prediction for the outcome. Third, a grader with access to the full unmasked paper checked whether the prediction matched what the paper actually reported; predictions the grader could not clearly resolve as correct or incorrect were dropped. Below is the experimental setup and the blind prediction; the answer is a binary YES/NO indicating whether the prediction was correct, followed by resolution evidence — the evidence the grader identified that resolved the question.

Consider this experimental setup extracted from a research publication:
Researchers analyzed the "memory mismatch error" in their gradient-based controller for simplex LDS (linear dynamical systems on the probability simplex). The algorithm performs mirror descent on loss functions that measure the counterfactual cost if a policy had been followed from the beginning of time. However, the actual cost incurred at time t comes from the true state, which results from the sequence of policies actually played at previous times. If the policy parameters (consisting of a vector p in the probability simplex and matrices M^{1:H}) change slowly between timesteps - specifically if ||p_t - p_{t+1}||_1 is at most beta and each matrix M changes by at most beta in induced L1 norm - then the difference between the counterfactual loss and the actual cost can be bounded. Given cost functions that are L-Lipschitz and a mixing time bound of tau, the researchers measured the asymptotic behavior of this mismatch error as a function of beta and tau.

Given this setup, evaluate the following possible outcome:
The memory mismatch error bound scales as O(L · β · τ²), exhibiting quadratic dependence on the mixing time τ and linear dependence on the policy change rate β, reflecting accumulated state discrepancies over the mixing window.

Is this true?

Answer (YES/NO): NO